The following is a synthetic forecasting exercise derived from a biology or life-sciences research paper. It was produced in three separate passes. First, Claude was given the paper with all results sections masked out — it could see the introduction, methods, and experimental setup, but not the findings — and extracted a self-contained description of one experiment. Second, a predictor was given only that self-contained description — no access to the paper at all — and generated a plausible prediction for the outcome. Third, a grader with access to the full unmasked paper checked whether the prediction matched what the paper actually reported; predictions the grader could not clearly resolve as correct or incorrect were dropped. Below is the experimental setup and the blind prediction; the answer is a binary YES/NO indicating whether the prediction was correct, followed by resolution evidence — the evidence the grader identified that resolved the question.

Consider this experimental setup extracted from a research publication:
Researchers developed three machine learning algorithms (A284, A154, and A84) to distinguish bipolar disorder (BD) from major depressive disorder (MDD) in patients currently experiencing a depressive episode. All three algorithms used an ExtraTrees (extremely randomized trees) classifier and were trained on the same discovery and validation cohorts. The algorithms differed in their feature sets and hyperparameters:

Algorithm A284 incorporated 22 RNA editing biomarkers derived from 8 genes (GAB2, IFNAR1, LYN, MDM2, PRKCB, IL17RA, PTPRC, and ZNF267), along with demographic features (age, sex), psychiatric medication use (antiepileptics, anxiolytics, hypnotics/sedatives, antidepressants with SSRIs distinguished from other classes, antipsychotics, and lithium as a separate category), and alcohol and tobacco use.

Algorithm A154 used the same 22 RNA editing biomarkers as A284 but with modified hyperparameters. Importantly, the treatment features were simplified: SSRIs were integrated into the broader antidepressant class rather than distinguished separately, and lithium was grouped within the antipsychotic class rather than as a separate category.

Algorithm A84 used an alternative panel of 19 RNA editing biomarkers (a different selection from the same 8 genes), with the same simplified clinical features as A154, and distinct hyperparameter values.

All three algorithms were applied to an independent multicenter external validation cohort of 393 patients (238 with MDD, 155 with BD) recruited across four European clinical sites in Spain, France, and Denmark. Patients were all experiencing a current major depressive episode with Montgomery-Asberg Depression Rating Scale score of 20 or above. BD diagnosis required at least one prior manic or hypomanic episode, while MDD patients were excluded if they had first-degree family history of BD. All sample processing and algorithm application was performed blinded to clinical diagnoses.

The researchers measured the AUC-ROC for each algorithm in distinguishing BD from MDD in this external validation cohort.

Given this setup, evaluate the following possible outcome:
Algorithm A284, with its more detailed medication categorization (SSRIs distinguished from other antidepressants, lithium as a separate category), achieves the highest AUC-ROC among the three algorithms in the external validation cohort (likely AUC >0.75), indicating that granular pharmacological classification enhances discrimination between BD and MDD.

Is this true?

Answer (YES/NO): YES